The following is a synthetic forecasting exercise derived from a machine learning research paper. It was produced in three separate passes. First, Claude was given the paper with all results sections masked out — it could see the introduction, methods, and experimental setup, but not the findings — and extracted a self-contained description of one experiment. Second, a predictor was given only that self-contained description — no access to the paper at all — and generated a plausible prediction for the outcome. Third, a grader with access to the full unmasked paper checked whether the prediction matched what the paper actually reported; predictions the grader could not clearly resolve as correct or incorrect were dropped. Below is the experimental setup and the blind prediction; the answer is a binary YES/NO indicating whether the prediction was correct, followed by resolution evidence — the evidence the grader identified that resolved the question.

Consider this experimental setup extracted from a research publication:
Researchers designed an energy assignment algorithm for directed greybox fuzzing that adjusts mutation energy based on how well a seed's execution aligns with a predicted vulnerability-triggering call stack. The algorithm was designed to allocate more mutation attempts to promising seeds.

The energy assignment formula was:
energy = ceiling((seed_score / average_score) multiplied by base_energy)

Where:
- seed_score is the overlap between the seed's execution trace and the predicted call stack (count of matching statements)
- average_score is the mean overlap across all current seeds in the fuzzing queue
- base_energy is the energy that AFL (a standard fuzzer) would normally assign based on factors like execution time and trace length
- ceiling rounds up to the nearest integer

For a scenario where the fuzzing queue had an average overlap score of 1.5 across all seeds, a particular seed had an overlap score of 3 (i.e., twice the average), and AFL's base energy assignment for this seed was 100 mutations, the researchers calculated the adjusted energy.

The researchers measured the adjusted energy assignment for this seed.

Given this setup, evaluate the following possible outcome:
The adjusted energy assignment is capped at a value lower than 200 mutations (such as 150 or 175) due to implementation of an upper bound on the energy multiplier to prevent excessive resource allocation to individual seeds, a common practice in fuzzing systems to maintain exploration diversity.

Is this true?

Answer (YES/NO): NO